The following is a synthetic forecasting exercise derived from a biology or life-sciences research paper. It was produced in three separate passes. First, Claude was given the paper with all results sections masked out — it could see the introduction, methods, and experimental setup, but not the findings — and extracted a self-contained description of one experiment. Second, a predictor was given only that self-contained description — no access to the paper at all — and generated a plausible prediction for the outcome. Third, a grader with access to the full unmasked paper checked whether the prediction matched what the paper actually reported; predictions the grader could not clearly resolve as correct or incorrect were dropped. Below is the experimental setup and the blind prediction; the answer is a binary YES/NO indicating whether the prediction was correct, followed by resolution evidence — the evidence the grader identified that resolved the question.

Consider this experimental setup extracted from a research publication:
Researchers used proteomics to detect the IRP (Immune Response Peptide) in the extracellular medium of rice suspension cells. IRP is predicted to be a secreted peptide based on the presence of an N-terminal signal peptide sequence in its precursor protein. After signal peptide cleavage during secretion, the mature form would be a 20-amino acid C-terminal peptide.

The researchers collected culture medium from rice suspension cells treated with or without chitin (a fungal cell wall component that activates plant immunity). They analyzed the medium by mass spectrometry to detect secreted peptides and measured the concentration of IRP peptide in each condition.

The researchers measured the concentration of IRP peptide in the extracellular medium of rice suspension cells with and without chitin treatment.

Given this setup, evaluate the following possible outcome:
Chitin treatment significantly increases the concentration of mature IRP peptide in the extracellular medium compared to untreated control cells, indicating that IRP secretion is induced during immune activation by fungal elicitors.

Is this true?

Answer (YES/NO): YES